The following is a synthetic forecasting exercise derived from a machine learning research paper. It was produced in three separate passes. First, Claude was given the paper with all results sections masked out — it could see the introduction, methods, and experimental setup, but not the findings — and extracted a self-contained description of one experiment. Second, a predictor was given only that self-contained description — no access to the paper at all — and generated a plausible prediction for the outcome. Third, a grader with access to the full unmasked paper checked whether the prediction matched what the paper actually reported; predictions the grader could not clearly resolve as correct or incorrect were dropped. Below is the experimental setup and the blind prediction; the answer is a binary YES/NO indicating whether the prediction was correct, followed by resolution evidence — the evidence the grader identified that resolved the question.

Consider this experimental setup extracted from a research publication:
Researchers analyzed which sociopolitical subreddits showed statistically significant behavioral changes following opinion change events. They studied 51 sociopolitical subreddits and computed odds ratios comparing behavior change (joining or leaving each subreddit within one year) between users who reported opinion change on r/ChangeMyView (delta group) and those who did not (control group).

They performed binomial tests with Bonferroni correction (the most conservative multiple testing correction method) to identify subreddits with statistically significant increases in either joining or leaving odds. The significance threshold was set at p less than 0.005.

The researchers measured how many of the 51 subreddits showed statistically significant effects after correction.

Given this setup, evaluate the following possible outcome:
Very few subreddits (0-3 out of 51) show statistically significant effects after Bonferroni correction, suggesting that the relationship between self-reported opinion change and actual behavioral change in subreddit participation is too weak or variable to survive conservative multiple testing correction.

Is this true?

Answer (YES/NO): NO